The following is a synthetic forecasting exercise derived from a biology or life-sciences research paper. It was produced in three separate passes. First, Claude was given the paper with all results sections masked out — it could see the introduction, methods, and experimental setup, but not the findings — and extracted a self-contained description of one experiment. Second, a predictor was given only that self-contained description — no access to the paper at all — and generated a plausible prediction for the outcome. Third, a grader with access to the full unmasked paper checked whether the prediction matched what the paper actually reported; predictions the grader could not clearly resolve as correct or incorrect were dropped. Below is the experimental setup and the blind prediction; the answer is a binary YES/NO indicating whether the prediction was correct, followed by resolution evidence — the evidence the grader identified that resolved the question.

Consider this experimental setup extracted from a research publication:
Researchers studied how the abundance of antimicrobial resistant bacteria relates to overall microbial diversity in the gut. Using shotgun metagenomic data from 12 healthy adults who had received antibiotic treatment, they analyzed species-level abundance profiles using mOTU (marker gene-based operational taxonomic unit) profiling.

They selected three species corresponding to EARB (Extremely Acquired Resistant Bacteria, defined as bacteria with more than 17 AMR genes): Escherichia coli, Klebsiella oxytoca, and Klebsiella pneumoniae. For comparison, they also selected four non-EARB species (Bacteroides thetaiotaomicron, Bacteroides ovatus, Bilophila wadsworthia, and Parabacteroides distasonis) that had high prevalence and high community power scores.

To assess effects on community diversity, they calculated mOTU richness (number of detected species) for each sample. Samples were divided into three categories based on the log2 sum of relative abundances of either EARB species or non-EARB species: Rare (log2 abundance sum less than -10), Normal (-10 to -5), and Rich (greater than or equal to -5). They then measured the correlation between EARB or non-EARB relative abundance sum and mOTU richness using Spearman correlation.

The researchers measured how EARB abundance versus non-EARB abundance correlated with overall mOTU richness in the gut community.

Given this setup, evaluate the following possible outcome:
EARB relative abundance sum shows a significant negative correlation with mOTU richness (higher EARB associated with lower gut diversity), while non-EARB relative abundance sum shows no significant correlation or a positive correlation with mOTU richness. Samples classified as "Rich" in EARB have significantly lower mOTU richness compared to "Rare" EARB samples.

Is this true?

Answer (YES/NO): YES